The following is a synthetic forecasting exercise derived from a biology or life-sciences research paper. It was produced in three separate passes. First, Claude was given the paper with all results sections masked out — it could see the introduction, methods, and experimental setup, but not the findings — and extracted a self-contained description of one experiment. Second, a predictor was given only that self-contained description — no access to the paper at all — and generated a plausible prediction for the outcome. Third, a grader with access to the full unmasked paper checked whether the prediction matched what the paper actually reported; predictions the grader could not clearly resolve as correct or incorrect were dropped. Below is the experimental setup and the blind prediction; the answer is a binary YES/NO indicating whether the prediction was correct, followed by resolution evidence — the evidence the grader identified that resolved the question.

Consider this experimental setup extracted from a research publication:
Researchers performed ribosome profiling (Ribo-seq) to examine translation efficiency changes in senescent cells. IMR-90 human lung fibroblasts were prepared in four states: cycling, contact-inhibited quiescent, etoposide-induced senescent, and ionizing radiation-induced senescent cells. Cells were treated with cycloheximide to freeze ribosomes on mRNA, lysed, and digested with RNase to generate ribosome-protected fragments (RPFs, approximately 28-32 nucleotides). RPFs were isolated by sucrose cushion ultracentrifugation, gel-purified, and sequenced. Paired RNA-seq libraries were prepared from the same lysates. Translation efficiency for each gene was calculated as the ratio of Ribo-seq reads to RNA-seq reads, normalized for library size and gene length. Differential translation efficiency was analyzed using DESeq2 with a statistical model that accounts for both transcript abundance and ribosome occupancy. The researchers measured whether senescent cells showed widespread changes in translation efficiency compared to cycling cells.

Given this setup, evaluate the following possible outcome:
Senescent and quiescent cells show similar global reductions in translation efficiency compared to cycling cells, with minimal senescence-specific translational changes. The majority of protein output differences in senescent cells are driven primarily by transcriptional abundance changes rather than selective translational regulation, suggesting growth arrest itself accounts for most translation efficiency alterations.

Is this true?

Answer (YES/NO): NO